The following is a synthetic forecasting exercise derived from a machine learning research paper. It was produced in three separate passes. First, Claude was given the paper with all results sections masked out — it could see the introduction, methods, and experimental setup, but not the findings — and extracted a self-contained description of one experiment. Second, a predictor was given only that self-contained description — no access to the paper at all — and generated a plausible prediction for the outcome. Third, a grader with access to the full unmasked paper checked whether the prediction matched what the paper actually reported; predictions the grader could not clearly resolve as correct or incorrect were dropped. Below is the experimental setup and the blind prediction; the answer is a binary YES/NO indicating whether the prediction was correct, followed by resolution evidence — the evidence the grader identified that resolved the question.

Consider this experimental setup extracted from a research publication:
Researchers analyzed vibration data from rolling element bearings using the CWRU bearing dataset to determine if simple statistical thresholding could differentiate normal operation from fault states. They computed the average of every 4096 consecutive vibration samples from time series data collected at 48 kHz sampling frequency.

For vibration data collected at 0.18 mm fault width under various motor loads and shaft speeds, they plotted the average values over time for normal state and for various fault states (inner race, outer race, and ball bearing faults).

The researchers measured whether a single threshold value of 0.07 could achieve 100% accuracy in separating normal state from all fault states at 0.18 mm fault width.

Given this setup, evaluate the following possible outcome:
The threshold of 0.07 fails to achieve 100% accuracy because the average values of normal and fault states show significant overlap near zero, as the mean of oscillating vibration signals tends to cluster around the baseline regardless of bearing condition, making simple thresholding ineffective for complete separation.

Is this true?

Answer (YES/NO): NO